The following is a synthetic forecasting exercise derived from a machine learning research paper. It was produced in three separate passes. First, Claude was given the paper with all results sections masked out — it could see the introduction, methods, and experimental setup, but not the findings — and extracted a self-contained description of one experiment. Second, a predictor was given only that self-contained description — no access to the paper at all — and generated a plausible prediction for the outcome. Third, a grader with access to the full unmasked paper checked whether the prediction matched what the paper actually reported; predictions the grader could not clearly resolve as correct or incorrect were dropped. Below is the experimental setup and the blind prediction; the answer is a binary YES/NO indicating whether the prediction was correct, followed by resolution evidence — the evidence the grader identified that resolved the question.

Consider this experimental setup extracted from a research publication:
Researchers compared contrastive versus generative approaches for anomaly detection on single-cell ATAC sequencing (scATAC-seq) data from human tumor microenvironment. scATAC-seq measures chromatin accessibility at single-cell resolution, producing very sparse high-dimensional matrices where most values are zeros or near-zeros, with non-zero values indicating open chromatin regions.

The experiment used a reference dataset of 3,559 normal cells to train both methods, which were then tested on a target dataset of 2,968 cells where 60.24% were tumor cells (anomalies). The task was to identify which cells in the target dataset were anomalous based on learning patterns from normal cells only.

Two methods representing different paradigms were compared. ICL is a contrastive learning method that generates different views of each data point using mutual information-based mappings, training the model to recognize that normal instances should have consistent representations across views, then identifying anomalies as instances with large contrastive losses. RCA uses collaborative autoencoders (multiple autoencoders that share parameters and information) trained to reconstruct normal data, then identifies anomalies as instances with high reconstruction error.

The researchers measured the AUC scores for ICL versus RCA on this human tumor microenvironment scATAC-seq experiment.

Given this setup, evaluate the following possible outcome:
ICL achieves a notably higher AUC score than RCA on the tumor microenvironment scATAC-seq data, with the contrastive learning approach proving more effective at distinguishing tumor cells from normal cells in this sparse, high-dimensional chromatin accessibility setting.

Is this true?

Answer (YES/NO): YES